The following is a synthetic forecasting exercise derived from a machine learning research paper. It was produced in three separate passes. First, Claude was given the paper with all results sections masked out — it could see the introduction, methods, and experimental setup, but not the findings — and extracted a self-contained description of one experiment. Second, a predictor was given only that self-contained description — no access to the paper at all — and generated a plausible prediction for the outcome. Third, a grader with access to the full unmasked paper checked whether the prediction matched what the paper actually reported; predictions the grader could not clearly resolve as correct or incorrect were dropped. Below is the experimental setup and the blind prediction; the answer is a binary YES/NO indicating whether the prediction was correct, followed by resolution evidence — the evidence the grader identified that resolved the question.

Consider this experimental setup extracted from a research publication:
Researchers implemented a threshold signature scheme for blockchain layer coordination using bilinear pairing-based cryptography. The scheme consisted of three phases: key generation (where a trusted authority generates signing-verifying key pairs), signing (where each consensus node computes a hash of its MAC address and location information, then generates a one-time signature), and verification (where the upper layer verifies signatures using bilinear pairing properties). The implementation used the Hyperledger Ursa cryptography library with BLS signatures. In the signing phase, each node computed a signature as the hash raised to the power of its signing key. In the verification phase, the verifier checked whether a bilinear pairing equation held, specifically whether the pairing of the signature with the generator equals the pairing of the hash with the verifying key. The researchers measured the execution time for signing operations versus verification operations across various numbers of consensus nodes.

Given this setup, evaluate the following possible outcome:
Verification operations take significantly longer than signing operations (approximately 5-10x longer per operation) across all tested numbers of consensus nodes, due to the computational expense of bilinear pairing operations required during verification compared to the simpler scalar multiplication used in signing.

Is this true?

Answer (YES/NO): YES